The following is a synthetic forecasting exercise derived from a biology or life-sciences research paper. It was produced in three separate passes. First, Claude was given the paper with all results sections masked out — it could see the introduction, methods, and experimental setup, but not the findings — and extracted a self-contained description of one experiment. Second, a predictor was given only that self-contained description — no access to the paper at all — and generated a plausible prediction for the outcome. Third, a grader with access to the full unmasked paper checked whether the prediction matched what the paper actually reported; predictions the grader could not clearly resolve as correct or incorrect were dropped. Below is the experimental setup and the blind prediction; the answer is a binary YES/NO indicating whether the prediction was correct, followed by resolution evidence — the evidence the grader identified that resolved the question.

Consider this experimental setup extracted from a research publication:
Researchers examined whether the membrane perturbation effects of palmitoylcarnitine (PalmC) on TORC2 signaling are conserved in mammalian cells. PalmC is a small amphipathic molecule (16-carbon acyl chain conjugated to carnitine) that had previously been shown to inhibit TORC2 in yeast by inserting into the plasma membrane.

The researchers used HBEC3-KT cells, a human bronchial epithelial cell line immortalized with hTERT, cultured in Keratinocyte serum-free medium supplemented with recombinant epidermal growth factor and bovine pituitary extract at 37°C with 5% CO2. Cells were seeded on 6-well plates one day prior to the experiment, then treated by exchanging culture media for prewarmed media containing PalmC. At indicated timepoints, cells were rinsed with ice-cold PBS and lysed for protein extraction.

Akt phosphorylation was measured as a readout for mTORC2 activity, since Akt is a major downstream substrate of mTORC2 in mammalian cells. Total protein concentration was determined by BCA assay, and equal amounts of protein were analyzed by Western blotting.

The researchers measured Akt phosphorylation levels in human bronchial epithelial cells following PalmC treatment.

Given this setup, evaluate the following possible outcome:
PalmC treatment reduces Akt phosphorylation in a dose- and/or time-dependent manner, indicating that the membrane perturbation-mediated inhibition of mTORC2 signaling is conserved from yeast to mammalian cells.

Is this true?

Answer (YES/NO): YES